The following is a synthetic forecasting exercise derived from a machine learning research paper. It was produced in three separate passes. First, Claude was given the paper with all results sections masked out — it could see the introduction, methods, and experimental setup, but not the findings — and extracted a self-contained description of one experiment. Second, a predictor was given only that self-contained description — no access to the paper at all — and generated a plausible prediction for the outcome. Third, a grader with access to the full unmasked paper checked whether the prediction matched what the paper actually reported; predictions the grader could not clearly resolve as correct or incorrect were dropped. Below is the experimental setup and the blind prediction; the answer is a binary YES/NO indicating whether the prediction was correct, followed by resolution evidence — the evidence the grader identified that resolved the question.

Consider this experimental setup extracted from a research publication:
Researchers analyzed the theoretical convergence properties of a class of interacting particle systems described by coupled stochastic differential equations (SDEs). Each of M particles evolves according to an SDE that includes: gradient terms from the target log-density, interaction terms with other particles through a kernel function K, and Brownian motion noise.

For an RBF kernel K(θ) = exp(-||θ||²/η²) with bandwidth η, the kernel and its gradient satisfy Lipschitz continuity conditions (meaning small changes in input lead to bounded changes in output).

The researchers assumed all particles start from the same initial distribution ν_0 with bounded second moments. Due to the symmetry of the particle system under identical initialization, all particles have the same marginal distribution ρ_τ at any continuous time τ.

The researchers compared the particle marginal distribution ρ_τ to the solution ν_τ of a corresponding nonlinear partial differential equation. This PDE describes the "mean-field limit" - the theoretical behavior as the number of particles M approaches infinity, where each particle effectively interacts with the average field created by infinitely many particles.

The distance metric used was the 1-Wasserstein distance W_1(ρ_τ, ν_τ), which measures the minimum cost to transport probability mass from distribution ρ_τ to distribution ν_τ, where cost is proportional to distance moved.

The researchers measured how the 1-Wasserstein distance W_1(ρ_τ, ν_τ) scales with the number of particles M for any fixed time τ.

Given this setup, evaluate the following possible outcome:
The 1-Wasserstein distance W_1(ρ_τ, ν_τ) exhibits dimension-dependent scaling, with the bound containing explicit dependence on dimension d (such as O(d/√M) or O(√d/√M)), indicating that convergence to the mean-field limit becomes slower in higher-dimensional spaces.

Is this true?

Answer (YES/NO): NO